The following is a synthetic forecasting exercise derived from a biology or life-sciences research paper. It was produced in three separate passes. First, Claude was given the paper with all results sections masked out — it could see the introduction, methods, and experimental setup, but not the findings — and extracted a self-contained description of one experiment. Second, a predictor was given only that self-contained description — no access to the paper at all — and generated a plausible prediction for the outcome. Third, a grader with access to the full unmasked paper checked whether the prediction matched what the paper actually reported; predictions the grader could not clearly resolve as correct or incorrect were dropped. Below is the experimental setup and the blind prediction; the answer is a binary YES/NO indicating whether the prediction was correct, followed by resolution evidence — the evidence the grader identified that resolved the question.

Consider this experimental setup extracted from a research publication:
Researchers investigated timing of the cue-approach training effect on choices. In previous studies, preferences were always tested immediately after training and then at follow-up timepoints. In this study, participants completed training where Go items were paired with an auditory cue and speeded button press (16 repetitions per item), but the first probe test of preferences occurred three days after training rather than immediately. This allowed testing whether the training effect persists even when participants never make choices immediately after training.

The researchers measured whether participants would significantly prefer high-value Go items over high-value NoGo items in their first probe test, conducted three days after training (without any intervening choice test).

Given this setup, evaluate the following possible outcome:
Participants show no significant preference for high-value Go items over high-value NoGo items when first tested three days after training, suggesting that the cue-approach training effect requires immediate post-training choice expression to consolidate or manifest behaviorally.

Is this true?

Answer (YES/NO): NO